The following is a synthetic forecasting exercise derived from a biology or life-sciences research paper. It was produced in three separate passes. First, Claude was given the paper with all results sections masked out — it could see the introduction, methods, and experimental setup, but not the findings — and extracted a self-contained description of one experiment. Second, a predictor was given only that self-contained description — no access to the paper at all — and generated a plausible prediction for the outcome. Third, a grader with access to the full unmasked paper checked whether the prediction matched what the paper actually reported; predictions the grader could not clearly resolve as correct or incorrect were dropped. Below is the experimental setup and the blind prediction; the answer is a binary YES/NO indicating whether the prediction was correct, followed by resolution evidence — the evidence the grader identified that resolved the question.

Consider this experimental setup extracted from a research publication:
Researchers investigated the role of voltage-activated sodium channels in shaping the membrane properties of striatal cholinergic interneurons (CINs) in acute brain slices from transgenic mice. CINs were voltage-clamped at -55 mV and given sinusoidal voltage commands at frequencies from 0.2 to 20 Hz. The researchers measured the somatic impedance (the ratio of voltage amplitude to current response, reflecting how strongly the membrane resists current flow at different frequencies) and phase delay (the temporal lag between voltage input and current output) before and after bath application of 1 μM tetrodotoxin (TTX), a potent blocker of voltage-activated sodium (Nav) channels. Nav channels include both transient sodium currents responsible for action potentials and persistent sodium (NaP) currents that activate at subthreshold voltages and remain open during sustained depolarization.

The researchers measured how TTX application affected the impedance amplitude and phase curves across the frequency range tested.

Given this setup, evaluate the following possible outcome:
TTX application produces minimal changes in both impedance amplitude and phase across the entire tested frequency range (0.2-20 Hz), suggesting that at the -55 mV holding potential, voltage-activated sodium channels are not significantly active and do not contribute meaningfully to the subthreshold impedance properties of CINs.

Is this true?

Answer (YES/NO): NO